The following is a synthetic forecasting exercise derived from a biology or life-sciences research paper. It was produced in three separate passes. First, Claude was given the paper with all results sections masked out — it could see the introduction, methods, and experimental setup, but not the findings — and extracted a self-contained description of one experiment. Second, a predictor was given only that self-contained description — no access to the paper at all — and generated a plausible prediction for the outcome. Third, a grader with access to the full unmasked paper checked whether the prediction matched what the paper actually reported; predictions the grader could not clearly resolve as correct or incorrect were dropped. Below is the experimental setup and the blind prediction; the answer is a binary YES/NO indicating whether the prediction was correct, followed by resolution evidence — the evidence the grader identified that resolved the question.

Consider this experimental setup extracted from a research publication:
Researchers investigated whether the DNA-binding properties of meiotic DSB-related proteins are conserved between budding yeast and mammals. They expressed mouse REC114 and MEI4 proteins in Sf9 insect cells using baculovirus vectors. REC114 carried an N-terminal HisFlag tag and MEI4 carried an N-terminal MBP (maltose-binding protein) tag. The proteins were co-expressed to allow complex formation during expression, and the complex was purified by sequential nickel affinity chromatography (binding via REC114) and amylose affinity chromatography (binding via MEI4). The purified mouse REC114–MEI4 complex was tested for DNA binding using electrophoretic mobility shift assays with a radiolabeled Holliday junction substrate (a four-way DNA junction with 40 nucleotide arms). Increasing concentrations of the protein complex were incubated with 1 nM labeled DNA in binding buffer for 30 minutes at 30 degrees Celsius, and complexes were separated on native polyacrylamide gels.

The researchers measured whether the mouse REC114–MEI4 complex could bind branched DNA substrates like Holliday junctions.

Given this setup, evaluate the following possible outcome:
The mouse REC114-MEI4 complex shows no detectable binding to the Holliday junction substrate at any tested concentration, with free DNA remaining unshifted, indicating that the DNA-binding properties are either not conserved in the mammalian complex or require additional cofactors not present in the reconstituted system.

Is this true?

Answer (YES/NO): NO